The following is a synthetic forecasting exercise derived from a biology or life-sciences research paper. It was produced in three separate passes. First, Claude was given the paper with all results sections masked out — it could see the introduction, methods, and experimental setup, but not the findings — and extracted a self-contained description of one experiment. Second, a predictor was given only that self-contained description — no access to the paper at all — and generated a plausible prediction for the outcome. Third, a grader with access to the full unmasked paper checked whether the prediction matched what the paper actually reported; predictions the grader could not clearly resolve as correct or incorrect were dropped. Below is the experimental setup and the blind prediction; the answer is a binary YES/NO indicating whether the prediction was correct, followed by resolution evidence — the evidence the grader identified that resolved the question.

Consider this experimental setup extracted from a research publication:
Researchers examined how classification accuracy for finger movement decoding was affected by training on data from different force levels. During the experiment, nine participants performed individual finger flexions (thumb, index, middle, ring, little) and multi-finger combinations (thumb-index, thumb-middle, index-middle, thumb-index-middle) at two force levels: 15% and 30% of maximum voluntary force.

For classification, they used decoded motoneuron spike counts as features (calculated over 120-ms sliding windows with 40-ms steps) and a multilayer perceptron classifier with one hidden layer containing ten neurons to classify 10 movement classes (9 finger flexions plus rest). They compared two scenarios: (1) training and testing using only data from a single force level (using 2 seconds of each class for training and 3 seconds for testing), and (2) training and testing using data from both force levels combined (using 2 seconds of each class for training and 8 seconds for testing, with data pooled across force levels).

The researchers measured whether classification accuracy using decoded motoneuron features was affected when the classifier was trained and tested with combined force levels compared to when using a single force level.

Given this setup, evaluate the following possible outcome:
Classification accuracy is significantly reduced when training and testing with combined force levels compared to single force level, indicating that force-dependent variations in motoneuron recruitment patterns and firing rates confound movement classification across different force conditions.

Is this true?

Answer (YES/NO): NO